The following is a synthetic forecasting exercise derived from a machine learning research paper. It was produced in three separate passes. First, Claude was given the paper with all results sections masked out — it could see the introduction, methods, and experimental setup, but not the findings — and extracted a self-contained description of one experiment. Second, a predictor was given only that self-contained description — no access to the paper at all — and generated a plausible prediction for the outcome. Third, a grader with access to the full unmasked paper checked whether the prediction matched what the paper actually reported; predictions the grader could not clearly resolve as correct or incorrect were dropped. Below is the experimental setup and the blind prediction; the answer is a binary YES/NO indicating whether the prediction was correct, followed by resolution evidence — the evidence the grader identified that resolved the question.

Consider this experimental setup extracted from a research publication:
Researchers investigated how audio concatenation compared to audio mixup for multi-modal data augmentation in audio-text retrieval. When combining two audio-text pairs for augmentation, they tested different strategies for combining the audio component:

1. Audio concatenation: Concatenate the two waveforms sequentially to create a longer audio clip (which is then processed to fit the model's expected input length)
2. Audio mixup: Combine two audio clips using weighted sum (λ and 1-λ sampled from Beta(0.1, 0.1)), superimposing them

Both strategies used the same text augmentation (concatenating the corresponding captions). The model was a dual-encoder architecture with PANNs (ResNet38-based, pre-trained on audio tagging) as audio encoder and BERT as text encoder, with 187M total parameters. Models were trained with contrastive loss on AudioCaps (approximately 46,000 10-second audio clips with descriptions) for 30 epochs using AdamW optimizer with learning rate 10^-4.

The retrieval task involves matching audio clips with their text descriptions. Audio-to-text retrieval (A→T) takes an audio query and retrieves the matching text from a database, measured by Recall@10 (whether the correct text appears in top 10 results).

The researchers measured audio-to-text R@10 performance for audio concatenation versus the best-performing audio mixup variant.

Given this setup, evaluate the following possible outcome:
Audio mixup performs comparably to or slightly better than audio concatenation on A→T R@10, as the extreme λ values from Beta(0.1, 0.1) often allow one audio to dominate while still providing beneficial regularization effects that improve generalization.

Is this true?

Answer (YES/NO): NO